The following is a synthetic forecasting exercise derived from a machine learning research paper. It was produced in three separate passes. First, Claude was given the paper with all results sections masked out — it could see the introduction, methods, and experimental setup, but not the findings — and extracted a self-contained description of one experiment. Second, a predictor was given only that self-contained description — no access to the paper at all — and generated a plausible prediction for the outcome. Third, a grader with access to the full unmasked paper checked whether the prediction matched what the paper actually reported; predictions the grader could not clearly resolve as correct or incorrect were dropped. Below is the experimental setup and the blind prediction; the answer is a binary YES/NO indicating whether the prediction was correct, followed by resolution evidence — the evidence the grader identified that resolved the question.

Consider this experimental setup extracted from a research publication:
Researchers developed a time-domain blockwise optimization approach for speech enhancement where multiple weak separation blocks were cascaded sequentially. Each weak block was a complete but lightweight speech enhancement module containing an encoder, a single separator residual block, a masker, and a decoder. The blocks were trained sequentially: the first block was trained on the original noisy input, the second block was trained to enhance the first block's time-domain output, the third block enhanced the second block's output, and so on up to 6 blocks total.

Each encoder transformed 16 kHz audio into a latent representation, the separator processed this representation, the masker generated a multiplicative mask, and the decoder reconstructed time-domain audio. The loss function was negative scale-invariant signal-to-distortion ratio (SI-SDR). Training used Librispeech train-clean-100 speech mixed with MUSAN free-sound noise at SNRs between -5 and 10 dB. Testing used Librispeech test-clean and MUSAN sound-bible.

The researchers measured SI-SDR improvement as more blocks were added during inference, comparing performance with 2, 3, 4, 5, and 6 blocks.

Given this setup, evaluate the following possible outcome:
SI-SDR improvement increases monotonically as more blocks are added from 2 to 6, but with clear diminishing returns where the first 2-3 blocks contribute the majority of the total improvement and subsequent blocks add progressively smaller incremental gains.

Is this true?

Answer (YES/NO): NO